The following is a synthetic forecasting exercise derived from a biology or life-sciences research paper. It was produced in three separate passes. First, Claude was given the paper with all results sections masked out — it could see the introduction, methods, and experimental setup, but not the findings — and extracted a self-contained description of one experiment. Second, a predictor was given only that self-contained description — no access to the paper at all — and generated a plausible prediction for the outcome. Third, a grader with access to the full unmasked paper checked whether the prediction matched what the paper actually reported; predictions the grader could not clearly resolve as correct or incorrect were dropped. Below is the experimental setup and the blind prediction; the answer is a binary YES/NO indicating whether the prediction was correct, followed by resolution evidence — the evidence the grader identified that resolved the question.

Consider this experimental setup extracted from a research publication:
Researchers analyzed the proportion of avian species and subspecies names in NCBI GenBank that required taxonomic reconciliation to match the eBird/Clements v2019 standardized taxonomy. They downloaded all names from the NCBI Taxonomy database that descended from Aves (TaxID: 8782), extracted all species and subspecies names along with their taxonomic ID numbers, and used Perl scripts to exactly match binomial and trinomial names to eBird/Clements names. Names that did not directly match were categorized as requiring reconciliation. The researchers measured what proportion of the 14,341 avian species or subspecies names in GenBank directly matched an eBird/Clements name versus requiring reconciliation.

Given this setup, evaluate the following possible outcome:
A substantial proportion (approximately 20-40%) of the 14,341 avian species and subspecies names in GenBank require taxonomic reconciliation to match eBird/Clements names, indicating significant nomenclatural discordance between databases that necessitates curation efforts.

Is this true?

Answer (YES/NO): YES